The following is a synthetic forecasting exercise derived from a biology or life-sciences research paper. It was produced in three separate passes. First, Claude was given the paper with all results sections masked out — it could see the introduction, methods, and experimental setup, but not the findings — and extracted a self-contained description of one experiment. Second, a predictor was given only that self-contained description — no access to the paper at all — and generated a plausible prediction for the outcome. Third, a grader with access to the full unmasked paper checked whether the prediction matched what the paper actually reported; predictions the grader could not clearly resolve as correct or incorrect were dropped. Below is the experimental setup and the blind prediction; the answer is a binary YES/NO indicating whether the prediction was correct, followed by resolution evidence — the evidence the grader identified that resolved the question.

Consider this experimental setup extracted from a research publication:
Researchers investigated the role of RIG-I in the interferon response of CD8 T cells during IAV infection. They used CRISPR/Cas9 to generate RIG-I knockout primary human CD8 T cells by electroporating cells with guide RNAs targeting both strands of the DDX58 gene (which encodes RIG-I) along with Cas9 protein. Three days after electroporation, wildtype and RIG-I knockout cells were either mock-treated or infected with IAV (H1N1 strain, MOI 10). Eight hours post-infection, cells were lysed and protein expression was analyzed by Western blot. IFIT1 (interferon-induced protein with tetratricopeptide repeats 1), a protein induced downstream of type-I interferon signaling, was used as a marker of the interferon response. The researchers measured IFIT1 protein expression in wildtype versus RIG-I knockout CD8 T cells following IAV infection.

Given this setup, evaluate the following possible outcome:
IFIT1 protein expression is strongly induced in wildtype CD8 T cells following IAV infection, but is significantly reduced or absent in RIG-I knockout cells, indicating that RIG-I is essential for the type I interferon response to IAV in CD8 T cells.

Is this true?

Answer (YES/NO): YES